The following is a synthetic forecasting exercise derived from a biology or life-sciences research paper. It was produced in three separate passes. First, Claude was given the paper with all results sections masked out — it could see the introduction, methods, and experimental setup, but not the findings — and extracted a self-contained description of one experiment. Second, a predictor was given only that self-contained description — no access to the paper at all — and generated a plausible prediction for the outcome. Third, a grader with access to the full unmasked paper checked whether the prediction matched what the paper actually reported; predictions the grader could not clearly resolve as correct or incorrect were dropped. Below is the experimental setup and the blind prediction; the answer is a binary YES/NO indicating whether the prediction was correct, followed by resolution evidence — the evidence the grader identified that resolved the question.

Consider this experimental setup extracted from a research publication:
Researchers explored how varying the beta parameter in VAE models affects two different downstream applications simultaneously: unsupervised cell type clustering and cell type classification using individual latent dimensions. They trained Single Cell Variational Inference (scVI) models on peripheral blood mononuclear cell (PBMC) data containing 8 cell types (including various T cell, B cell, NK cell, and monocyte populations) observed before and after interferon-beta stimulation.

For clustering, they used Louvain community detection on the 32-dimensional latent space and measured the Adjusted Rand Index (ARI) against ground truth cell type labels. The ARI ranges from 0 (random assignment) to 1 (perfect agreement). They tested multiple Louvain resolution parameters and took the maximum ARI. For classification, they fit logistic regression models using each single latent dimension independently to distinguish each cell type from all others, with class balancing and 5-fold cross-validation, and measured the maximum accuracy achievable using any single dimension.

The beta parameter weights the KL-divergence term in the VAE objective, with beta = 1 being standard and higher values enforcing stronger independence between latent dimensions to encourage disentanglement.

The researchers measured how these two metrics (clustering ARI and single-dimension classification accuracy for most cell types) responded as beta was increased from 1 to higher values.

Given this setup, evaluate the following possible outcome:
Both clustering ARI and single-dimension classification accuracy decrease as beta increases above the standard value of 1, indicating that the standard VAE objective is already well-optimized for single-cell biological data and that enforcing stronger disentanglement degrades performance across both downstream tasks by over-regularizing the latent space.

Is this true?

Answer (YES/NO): NO